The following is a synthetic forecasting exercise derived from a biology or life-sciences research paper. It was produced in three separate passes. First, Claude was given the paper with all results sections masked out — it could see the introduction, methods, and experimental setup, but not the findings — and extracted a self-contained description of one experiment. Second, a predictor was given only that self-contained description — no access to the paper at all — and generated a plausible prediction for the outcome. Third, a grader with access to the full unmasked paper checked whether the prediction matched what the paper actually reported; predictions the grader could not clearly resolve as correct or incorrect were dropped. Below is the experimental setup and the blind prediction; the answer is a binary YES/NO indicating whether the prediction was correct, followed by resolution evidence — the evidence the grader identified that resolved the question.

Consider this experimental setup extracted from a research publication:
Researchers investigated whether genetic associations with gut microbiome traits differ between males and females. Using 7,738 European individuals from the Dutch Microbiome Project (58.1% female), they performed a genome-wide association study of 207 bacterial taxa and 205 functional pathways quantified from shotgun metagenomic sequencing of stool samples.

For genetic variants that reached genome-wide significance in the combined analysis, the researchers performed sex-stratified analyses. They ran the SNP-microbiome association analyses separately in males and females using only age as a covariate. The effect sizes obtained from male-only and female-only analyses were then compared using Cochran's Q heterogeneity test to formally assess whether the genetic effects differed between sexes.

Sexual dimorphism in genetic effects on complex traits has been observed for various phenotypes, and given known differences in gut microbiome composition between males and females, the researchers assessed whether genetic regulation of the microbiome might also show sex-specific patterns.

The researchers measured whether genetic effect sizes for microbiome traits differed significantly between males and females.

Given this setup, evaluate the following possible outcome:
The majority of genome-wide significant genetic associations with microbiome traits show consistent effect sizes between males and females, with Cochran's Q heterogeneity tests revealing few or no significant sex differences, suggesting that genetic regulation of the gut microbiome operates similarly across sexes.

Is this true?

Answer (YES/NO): YES